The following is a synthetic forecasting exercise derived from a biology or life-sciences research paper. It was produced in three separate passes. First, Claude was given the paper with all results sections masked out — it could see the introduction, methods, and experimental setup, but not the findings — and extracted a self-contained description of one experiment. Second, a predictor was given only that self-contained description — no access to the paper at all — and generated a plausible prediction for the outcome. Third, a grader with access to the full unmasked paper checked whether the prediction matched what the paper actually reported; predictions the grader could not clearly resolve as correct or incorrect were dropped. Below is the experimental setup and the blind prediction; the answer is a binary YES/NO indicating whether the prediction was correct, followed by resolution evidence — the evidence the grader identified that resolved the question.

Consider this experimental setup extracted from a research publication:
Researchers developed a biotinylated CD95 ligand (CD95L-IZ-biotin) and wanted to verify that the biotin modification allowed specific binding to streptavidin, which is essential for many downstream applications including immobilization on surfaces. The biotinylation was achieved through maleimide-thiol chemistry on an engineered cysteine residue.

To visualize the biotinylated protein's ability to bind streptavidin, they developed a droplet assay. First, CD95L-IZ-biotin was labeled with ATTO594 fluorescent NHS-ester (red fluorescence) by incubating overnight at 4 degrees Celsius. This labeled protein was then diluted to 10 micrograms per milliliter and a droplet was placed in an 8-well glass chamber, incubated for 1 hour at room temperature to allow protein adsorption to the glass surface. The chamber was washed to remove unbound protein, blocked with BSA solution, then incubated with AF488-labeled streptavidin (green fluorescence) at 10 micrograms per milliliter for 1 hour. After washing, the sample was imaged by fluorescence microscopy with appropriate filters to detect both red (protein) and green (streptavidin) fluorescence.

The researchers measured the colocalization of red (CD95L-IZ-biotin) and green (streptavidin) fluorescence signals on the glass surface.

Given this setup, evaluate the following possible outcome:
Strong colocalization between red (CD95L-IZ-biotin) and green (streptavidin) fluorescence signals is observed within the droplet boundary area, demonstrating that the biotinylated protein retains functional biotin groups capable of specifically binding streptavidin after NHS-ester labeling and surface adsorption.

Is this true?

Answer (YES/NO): YES